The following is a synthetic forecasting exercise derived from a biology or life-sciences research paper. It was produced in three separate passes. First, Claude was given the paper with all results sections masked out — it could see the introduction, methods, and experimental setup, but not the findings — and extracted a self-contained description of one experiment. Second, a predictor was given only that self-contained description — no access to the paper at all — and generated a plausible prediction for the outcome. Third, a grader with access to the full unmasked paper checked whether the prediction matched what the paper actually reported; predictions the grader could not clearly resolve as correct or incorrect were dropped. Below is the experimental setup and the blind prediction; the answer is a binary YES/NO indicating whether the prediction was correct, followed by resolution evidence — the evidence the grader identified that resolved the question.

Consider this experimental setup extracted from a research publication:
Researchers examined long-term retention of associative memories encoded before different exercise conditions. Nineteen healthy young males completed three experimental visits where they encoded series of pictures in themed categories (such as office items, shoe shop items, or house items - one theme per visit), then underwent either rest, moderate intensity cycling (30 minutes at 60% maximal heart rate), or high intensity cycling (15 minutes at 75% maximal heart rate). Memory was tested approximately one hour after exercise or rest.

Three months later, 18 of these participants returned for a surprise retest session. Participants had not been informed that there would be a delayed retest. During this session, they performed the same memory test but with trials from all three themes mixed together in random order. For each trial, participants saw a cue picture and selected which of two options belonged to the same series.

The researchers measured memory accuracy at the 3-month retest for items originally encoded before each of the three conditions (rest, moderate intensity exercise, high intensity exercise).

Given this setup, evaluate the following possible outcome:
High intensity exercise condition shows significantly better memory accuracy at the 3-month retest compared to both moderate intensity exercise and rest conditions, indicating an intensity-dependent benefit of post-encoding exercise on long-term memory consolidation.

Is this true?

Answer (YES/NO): NO